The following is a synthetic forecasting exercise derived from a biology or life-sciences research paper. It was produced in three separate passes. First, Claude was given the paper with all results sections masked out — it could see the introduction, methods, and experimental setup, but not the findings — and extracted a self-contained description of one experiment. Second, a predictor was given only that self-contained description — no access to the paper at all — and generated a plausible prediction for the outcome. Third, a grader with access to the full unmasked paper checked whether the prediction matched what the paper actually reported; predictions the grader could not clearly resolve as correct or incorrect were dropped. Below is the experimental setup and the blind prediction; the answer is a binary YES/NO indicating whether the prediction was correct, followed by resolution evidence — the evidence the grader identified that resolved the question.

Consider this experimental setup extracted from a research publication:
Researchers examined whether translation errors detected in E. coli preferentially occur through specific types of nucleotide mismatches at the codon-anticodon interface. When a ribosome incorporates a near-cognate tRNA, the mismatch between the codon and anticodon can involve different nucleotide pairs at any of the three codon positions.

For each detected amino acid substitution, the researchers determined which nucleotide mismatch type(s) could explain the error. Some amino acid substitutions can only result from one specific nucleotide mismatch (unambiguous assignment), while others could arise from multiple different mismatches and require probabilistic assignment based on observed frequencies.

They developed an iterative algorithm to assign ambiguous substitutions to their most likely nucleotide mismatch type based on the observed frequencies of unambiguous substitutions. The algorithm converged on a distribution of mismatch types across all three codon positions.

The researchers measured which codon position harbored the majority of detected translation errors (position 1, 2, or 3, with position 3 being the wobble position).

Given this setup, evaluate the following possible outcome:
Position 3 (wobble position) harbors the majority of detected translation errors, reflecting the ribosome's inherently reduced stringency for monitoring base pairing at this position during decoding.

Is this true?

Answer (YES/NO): NO